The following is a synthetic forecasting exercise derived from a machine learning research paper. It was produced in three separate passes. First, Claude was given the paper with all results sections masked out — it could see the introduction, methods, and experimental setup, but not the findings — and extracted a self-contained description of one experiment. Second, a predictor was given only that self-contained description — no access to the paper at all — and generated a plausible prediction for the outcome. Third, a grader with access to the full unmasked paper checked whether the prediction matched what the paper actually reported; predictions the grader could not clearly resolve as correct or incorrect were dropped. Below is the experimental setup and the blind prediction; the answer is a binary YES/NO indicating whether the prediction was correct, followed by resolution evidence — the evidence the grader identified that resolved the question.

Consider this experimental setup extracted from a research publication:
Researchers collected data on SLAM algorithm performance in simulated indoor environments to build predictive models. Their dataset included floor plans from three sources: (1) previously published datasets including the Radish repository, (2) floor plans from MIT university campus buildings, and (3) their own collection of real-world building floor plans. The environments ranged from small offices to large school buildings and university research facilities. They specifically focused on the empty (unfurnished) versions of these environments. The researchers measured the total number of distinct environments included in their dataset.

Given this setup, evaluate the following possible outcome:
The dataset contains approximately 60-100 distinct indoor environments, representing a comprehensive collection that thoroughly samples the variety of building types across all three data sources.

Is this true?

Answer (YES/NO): YES